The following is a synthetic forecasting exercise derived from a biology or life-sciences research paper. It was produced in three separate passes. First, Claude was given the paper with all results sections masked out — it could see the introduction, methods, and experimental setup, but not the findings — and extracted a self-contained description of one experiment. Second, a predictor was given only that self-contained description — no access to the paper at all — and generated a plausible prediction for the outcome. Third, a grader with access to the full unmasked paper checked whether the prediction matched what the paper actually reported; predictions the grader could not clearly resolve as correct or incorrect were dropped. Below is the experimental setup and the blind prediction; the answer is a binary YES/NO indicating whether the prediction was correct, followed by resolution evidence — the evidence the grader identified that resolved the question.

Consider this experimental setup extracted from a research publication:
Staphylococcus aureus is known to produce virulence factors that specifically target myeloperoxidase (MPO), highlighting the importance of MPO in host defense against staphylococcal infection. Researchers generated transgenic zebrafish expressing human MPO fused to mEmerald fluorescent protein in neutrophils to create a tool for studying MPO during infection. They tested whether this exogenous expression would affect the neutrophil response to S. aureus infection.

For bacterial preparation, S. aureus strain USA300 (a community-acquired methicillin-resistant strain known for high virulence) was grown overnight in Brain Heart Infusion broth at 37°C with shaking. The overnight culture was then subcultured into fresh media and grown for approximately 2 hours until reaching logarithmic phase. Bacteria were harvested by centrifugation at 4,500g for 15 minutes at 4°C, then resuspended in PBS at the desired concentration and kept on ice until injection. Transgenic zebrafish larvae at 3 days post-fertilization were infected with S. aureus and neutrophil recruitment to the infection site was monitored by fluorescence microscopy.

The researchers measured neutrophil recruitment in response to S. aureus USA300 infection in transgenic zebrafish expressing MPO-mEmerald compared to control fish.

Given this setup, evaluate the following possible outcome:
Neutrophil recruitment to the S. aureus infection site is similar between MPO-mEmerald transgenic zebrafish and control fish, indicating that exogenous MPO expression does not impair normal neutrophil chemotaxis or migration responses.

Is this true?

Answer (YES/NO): YES